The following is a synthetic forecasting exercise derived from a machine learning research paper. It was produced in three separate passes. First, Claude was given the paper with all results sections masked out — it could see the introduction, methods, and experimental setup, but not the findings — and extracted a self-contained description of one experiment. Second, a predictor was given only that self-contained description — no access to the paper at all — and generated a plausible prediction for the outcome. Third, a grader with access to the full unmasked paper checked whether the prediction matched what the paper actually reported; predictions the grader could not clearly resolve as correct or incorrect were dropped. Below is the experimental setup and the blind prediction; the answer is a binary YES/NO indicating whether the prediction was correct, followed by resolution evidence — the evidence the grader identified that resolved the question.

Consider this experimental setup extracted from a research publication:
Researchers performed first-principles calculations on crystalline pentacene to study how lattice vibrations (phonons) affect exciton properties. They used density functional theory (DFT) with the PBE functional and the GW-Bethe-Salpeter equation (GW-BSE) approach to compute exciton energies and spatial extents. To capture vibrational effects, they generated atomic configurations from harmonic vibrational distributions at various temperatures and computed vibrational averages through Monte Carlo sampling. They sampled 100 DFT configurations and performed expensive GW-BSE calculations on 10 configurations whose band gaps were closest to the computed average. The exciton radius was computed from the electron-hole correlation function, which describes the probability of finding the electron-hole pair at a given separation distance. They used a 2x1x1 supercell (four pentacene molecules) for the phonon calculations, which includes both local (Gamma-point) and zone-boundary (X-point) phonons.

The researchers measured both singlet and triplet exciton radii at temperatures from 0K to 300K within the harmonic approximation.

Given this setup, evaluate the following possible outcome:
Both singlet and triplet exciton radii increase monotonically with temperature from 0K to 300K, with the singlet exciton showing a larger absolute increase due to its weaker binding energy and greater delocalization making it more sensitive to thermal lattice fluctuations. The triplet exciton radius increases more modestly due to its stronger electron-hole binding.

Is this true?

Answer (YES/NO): NO